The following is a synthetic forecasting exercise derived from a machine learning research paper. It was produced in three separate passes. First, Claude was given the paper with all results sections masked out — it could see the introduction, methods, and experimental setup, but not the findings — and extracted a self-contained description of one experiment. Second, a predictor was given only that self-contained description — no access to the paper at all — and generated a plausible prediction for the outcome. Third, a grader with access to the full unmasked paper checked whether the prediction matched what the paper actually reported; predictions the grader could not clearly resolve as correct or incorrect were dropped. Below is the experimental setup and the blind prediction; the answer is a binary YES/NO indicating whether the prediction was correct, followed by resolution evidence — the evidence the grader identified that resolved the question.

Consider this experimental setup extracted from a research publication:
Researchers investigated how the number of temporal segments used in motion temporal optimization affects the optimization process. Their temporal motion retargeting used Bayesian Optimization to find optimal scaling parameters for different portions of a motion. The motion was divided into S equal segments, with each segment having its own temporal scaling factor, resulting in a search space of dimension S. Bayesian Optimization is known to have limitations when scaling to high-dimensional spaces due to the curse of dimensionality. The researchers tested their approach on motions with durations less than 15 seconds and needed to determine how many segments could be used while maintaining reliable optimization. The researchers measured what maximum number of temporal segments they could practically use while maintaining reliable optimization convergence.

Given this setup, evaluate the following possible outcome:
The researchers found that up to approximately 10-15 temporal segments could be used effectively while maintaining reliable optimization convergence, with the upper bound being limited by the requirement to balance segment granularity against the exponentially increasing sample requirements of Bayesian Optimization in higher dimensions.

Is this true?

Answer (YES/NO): NO